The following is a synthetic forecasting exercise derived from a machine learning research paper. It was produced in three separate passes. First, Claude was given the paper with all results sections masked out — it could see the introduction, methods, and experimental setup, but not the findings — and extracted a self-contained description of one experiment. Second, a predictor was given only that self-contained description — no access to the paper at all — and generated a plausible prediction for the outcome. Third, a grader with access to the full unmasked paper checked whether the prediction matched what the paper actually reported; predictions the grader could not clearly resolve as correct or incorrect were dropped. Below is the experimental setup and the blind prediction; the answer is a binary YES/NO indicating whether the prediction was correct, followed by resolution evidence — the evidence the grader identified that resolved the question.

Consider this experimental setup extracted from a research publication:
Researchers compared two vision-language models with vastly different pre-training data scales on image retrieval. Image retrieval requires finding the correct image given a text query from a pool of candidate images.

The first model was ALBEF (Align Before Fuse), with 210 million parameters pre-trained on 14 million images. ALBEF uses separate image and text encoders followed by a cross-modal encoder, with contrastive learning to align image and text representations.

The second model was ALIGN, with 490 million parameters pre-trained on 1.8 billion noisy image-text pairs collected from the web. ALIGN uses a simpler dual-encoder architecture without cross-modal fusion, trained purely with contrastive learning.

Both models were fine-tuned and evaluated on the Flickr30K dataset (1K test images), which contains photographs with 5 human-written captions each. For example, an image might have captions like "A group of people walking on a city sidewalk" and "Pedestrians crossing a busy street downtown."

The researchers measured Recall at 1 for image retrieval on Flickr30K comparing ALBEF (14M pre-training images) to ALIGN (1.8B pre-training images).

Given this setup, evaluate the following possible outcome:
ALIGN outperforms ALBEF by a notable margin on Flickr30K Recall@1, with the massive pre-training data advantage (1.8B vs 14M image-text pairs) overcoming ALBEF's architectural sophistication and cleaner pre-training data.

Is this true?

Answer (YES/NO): NO